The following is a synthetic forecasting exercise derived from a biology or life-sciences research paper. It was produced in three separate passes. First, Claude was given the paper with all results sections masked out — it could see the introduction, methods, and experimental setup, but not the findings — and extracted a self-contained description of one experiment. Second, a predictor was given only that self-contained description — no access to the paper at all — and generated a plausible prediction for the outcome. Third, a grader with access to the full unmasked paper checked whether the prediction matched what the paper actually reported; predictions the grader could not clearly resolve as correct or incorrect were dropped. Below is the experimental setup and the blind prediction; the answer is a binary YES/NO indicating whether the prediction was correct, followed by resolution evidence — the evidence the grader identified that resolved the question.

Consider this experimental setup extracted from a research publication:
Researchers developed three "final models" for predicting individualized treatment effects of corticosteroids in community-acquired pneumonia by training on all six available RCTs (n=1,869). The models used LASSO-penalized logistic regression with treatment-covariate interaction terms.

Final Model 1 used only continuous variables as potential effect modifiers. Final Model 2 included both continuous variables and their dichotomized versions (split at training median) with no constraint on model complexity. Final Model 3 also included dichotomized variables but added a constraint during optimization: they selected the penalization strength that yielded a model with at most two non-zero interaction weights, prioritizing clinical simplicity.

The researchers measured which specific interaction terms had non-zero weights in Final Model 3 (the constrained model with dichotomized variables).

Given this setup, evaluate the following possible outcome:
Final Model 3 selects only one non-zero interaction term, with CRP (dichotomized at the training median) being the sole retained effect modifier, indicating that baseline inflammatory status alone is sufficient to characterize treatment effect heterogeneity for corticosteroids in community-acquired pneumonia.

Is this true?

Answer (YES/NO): NO